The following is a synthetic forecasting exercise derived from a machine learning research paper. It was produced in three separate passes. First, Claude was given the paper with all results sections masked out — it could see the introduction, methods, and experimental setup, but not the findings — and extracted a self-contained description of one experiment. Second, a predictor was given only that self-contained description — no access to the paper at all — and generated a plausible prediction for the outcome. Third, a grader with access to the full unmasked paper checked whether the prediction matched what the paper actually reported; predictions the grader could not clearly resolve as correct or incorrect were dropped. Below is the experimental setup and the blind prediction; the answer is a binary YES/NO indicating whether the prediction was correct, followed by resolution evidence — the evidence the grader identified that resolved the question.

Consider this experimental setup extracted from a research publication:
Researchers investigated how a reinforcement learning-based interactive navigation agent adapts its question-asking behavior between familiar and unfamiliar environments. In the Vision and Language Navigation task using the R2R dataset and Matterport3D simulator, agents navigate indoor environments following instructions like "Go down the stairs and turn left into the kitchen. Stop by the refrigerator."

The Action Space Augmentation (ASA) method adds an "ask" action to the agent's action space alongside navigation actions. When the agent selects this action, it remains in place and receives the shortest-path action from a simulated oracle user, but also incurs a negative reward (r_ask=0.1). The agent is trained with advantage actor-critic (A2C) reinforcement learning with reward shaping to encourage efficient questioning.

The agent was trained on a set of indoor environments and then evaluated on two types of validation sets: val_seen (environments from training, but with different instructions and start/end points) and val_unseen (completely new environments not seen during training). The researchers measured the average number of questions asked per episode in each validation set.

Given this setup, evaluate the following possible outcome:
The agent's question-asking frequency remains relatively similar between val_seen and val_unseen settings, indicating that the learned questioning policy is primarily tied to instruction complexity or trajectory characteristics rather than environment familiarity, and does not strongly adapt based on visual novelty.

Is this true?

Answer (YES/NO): NO